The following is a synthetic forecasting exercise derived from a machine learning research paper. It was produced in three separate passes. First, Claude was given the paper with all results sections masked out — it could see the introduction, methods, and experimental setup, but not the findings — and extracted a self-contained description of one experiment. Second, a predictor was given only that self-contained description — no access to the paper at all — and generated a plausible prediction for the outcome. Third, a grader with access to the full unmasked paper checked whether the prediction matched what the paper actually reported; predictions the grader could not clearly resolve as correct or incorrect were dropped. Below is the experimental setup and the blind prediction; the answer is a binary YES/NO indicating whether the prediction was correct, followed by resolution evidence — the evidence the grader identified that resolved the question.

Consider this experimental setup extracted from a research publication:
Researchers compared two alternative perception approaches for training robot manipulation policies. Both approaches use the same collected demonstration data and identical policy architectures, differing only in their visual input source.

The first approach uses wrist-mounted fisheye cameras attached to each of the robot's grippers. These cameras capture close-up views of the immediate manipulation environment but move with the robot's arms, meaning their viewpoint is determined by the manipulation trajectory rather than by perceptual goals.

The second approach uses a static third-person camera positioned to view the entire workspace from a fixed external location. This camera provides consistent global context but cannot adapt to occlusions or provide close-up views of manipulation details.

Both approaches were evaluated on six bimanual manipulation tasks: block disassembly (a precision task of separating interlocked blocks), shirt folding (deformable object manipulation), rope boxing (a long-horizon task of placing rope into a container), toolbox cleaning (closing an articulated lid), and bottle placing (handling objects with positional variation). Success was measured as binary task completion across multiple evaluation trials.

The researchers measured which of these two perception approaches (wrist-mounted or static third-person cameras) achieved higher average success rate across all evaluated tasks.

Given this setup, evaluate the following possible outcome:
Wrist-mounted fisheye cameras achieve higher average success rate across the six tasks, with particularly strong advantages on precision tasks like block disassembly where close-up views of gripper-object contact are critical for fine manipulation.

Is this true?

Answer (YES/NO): NO